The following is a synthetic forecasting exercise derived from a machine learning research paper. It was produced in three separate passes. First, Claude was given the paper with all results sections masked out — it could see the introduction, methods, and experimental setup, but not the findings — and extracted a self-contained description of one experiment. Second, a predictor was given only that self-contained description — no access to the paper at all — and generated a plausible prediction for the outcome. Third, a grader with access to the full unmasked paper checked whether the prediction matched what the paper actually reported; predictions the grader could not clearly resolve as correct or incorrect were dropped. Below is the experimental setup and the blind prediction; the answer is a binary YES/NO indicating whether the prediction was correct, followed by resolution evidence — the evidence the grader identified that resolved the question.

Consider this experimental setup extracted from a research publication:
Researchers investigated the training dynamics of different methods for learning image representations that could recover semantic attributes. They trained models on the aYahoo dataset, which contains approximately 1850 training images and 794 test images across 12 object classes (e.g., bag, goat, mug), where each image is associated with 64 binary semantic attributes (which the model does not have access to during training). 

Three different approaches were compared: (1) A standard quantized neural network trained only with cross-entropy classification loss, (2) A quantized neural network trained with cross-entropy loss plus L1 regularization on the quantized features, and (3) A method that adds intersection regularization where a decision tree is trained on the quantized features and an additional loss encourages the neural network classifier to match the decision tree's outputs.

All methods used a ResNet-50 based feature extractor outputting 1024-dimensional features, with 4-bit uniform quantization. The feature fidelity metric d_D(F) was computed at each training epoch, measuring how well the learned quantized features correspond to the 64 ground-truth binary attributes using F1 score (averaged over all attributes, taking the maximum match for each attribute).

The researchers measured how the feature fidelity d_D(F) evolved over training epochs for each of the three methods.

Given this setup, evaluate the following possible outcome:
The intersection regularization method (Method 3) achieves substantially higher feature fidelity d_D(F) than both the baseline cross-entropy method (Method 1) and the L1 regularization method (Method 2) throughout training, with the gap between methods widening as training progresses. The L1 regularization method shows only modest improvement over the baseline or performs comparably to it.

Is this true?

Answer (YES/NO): NO